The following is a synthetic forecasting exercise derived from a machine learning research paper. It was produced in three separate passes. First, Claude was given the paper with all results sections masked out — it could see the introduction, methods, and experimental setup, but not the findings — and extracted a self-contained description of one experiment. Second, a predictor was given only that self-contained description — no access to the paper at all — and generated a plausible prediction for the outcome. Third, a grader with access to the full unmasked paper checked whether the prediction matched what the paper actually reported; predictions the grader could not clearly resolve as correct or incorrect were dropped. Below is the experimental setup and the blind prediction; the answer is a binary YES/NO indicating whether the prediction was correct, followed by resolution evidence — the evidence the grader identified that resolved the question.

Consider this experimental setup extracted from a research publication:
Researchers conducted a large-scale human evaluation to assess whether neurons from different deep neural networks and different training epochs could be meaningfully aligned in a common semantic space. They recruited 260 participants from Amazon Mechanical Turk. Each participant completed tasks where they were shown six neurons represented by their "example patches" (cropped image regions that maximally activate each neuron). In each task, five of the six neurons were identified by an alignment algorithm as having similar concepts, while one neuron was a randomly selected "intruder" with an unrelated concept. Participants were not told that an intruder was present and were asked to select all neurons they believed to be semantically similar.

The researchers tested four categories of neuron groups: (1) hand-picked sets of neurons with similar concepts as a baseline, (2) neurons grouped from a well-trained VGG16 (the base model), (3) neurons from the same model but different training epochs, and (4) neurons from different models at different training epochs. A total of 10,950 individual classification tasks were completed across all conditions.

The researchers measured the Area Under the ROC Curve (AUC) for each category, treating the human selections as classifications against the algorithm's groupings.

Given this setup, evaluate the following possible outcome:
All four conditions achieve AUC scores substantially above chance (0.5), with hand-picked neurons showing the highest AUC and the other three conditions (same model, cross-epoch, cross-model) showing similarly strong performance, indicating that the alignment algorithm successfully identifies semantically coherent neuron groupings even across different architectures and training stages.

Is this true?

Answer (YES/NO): NO